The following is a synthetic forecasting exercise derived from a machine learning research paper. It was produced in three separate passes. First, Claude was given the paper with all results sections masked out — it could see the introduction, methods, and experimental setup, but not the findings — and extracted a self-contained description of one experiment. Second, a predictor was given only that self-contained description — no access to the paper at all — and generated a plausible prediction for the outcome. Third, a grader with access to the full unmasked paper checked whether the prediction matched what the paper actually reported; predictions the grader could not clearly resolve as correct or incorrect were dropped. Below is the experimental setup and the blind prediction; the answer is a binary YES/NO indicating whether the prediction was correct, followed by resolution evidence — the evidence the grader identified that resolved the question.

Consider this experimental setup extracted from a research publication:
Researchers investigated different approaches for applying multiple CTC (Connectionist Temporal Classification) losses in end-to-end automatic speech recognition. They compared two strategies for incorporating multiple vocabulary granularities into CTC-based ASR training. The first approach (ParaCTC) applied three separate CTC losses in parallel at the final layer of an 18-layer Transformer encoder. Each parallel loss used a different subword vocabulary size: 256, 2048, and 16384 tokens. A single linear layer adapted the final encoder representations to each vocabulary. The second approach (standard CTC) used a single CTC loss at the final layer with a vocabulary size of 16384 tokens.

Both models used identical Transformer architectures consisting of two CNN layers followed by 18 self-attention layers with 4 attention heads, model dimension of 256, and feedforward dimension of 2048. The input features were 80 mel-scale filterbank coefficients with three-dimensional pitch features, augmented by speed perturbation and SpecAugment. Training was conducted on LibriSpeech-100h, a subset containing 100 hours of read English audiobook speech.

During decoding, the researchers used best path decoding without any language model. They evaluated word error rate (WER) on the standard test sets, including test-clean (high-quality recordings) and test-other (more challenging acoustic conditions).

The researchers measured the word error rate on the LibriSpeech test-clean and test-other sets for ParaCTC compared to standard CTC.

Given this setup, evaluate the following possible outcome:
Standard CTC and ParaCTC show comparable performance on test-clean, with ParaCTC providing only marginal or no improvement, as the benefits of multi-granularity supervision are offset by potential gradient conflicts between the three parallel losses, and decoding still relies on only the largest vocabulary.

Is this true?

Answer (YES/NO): NO